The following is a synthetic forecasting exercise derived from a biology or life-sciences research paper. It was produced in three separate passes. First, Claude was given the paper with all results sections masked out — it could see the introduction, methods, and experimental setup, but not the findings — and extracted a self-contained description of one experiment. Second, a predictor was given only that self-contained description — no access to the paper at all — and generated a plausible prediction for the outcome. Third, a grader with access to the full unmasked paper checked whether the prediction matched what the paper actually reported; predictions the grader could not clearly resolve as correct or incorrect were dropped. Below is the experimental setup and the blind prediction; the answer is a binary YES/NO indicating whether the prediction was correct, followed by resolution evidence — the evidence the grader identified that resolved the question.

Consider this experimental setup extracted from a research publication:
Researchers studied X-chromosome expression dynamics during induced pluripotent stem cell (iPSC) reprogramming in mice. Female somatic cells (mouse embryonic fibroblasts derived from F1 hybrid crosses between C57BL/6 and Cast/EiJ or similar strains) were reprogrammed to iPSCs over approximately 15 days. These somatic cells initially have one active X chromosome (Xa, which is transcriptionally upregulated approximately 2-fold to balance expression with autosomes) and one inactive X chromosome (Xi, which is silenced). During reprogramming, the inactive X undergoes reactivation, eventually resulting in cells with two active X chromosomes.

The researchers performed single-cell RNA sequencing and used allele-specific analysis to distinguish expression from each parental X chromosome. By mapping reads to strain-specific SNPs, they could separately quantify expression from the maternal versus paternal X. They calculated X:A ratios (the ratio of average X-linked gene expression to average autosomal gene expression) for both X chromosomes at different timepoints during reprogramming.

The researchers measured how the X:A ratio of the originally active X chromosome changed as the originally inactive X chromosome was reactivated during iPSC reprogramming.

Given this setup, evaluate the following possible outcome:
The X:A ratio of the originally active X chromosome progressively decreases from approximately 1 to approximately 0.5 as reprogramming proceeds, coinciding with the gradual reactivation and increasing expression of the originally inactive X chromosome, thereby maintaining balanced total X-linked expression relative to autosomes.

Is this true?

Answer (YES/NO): NO